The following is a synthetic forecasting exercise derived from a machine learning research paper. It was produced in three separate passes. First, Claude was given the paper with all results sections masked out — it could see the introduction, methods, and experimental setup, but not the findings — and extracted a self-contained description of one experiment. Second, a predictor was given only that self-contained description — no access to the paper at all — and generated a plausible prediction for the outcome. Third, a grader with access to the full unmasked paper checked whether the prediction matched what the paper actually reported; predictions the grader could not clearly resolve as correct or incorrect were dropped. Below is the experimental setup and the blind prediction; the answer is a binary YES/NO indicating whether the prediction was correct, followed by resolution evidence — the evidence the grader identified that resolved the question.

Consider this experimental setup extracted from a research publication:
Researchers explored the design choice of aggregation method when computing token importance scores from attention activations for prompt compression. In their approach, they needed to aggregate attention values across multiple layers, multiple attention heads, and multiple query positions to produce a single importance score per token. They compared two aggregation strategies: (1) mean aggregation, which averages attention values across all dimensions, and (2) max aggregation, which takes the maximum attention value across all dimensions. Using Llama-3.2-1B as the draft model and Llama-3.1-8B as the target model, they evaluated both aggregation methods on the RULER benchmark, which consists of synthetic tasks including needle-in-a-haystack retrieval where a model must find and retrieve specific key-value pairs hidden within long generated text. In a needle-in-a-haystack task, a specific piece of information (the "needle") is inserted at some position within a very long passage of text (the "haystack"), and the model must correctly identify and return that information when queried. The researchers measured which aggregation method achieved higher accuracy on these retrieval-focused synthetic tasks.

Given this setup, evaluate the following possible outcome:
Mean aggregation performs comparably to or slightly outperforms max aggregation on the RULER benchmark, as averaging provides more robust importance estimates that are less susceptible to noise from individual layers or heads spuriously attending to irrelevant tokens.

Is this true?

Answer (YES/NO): NO